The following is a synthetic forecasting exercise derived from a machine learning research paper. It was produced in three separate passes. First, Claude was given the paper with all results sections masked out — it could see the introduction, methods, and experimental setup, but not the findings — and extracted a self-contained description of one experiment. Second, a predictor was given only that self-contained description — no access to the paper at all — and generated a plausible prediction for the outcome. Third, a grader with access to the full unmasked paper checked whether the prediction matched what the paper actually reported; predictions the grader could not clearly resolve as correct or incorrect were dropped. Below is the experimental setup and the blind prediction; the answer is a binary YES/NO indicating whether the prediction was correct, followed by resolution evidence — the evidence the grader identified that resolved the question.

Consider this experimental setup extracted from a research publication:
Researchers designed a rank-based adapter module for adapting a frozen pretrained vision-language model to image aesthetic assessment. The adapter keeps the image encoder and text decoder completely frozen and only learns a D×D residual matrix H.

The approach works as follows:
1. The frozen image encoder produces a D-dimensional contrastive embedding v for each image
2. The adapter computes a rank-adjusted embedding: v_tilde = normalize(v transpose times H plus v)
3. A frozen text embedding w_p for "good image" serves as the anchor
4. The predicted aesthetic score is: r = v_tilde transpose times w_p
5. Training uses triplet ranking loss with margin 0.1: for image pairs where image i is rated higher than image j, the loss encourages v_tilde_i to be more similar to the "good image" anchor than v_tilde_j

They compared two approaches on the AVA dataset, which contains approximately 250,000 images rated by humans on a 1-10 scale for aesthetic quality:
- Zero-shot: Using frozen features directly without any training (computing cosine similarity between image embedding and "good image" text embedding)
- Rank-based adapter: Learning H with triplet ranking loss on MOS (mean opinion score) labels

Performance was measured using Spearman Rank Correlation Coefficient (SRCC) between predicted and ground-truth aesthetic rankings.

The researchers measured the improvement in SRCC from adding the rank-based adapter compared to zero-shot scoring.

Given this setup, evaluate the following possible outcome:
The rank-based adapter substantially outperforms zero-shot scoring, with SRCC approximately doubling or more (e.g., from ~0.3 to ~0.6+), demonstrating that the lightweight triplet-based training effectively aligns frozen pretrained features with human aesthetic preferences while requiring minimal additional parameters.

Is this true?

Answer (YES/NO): NO